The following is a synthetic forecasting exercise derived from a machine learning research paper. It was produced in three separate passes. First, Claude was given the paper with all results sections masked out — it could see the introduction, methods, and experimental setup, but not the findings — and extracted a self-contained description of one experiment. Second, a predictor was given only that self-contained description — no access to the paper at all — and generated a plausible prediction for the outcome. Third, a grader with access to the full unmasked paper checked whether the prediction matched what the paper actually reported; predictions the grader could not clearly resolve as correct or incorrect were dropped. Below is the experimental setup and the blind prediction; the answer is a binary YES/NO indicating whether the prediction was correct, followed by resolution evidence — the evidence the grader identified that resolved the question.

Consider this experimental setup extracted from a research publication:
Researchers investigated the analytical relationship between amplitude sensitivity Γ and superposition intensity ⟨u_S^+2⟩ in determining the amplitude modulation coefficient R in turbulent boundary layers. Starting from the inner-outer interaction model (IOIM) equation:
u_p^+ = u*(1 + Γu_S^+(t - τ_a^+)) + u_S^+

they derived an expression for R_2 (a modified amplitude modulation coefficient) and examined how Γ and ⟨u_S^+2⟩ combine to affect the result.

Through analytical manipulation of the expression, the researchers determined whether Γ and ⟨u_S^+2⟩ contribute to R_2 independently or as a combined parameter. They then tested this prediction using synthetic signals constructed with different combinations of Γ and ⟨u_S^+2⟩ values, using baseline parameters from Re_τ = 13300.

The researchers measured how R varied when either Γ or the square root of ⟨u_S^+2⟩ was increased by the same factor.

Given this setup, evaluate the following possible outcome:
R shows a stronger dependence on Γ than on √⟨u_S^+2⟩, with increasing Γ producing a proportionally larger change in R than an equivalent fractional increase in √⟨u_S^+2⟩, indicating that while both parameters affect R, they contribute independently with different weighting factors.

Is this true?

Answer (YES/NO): NO